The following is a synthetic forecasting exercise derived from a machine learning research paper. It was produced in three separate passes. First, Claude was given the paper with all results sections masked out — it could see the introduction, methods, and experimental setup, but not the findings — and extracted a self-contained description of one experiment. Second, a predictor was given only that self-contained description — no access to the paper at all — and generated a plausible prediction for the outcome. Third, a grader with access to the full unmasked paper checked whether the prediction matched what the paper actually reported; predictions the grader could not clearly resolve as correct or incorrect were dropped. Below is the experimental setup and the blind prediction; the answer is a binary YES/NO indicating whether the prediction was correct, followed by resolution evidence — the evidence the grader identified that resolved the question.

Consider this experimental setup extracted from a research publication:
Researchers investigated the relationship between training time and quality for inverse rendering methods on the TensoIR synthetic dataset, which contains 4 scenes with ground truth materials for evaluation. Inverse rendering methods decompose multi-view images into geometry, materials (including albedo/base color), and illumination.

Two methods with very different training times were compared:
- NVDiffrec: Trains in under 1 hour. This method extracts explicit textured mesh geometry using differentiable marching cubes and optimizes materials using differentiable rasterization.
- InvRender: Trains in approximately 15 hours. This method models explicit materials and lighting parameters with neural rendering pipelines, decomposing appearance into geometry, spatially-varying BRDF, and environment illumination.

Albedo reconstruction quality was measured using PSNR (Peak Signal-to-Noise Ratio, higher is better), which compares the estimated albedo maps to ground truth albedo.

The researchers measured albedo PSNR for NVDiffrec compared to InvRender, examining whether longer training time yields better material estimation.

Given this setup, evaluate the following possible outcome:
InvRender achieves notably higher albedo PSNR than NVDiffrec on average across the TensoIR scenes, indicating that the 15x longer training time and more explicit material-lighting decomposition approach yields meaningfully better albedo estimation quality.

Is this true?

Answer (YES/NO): NO